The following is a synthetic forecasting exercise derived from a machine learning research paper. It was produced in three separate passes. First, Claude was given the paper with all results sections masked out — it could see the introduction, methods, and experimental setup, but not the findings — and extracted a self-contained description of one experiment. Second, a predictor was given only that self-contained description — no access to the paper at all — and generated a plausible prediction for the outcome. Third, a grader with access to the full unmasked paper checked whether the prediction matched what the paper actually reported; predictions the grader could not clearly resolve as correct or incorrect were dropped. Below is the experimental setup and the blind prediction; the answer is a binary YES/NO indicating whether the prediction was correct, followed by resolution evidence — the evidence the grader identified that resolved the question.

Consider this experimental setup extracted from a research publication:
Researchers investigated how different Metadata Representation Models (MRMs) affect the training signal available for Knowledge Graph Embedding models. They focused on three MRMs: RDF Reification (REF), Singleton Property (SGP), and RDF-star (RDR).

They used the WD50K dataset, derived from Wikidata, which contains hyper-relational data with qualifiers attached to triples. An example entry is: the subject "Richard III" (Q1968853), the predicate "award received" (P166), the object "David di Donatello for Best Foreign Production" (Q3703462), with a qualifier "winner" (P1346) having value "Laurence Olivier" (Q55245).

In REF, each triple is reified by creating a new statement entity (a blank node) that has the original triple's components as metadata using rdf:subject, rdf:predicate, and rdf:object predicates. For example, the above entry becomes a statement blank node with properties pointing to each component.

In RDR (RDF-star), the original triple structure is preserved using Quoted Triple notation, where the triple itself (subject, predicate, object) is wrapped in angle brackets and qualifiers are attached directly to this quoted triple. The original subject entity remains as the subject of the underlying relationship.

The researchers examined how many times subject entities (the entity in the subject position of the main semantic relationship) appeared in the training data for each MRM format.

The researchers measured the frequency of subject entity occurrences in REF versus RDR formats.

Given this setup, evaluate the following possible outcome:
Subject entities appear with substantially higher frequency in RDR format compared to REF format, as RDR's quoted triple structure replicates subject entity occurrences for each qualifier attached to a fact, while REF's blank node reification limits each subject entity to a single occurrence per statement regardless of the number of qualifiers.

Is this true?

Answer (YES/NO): NO